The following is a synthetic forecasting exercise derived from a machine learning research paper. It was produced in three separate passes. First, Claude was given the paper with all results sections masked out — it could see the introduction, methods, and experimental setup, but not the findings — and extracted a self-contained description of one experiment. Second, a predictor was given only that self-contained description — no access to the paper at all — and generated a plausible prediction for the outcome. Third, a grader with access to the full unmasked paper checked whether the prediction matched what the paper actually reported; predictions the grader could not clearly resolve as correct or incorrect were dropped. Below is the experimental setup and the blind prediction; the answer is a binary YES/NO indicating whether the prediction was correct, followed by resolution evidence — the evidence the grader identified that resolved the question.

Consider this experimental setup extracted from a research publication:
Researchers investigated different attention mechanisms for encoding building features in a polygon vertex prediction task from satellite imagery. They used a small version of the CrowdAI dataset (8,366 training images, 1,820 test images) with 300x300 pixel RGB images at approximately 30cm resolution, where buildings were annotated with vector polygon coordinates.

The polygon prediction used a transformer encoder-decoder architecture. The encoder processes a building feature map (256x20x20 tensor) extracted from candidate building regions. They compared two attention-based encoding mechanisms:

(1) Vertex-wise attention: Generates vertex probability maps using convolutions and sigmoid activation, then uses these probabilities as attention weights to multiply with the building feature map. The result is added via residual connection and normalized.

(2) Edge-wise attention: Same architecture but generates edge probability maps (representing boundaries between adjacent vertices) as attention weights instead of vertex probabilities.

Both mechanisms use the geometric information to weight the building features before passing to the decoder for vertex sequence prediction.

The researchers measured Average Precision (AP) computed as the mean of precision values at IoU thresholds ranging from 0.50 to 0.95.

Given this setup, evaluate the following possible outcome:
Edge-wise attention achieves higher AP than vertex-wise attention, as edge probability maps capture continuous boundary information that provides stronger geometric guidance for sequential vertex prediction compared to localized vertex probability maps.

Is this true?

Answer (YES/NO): YES